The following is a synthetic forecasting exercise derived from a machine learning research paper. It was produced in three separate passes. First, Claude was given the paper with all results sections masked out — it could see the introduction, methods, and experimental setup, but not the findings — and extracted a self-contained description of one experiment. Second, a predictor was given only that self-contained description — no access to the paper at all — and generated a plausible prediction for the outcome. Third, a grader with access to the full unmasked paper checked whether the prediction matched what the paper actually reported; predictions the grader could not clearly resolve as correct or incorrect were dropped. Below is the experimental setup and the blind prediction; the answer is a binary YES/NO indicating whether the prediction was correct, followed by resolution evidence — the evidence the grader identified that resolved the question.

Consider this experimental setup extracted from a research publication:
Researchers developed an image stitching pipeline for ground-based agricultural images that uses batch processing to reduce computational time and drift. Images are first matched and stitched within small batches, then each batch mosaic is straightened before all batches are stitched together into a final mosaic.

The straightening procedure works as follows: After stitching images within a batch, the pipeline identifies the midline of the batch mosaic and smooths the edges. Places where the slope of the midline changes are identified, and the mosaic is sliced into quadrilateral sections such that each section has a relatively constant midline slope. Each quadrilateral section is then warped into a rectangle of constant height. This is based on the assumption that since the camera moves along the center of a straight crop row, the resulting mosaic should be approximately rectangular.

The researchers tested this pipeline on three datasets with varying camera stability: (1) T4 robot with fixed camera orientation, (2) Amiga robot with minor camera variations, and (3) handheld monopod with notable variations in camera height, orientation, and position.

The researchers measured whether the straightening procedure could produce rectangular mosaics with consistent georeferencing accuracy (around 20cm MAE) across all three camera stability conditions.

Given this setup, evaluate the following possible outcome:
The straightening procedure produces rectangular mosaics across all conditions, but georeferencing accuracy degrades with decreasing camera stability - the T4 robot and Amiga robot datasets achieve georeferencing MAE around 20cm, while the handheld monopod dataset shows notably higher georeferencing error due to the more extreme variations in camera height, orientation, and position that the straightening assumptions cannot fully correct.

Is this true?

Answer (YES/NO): NO